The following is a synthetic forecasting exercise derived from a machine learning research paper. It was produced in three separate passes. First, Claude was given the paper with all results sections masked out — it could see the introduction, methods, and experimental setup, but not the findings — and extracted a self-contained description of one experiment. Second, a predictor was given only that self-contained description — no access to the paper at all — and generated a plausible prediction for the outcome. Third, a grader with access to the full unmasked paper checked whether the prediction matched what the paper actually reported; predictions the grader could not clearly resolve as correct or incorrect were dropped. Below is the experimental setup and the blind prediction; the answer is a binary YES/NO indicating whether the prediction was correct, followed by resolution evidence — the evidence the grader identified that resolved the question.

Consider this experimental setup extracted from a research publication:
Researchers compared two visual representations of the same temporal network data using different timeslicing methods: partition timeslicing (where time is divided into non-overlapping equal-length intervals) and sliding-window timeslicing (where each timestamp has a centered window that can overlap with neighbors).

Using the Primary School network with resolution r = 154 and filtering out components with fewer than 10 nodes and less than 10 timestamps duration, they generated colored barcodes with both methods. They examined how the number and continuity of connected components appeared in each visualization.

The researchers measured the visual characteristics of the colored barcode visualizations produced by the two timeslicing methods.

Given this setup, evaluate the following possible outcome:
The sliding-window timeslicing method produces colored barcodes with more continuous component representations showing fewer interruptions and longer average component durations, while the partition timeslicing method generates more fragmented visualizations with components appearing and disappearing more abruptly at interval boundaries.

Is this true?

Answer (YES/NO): NO